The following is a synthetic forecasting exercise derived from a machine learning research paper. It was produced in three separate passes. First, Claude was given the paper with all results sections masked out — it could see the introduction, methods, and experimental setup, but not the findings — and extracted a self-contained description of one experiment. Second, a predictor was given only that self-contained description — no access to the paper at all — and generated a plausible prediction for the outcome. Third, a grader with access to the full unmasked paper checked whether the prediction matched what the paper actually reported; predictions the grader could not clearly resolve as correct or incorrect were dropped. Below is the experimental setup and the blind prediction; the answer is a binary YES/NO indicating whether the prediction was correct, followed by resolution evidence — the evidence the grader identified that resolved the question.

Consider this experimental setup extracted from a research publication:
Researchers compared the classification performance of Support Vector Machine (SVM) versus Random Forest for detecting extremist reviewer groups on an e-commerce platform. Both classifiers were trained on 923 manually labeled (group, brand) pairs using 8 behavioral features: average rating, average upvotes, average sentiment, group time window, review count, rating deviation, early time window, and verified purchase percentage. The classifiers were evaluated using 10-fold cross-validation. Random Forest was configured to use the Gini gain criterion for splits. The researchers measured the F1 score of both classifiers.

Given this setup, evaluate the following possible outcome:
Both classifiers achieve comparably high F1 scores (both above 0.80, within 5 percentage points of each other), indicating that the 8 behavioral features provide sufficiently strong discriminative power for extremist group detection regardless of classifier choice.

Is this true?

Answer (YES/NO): NO